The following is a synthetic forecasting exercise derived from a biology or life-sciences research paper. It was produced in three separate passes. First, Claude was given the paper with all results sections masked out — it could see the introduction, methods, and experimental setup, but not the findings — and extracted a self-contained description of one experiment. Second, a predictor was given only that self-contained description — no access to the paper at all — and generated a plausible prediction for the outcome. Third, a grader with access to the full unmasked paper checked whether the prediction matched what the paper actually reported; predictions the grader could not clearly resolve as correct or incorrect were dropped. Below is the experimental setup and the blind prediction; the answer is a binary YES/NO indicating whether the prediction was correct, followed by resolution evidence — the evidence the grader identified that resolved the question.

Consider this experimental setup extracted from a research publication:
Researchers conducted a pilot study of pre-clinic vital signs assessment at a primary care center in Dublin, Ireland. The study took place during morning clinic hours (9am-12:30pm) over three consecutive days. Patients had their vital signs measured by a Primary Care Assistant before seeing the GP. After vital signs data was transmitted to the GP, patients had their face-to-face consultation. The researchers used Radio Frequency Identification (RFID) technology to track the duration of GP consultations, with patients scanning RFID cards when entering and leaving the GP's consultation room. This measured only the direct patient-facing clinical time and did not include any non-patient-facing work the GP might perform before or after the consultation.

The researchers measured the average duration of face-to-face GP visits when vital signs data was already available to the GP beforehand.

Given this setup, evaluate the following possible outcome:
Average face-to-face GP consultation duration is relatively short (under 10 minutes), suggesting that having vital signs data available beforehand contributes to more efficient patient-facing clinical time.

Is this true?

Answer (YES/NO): YES